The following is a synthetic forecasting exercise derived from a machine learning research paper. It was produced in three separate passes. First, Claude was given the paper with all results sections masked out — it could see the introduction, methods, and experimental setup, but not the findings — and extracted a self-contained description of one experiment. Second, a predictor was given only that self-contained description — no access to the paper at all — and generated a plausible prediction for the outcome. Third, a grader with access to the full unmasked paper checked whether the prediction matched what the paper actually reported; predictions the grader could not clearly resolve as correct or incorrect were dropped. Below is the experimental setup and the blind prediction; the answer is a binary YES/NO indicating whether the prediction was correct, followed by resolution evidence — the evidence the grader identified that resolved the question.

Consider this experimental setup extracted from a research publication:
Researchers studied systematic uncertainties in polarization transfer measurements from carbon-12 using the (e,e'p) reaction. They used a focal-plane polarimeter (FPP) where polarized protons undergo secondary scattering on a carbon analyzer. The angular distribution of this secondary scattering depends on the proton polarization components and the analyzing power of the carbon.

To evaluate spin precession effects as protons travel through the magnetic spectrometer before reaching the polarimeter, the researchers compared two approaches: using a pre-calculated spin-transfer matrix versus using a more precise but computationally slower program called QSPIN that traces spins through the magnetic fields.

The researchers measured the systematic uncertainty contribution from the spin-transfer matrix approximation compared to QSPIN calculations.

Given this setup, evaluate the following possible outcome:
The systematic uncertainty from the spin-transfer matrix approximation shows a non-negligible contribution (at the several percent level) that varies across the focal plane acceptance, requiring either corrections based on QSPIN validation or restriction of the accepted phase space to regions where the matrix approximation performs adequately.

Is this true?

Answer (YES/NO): NO